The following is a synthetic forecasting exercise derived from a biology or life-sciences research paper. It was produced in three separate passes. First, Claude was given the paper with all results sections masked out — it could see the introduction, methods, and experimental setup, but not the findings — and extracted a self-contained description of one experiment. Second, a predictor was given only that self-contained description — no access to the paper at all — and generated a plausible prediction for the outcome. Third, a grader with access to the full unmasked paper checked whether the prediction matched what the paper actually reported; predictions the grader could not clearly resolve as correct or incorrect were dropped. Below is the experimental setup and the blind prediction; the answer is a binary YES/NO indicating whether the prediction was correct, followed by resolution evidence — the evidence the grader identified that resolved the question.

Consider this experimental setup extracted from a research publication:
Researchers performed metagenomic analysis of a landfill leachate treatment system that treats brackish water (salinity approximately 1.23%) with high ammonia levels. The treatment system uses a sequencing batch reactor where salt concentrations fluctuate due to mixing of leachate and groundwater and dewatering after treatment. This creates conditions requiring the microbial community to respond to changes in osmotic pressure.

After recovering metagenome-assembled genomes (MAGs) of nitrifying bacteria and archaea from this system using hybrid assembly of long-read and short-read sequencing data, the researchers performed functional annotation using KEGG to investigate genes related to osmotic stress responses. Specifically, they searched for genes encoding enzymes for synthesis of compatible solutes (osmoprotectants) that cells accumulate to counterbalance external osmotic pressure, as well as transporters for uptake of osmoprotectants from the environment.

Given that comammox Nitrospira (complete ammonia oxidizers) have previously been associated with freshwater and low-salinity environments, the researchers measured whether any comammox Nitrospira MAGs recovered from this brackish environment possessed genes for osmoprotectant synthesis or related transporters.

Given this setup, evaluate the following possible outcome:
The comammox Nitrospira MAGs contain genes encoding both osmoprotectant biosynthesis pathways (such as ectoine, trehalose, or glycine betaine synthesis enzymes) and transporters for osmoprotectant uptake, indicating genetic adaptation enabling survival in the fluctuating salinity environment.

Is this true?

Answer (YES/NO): YES